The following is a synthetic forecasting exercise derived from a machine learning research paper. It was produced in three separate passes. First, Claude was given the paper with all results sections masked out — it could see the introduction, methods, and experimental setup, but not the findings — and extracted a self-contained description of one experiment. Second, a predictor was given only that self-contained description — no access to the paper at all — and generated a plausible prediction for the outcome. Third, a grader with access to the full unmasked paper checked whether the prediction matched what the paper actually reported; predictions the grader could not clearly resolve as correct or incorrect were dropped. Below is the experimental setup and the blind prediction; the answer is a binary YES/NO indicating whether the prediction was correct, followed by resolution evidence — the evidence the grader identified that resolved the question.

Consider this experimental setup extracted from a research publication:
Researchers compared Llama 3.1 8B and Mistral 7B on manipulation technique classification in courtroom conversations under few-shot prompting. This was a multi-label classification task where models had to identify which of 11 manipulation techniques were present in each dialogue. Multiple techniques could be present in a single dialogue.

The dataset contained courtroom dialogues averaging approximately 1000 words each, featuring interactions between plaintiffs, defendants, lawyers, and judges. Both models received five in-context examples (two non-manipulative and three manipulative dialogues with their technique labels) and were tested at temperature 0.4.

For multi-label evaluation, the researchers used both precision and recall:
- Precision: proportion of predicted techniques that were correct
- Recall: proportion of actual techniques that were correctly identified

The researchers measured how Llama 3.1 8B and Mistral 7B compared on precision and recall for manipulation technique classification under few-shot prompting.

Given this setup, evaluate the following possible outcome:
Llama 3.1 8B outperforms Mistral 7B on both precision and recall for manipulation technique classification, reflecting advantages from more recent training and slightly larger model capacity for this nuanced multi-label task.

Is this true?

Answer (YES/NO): NO